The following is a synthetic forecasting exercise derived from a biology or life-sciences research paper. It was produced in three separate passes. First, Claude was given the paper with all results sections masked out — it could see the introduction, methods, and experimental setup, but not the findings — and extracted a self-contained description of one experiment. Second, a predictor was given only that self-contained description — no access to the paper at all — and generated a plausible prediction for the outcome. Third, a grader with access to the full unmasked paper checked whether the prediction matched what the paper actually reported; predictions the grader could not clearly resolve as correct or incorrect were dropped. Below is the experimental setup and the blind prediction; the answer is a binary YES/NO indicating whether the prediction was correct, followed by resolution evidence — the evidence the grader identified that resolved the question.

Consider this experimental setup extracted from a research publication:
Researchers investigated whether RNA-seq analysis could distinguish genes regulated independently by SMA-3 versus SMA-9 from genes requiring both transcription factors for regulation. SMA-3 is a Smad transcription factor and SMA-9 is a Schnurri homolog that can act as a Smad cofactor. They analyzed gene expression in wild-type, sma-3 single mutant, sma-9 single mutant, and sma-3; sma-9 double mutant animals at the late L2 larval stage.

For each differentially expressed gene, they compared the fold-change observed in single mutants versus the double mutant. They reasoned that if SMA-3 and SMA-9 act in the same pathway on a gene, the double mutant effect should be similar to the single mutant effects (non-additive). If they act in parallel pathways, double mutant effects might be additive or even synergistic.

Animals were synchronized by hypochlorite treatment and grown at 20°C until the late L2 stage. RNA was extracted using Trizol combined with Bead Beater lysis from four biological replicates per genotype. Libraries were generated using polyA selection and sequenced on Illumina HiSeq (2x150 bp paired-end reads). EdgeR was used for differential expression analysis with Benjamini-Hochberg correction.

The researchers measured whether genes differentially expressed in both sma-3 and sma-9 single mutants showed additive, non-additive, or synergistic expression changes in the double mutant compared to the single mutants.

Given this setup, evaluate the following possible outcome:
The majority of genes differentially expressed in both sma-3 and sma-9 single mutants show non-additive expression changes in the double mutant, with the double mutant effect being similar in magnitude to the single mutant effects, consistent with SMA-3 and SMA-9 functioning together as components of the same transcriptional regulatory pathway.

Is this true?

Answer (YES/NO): NO